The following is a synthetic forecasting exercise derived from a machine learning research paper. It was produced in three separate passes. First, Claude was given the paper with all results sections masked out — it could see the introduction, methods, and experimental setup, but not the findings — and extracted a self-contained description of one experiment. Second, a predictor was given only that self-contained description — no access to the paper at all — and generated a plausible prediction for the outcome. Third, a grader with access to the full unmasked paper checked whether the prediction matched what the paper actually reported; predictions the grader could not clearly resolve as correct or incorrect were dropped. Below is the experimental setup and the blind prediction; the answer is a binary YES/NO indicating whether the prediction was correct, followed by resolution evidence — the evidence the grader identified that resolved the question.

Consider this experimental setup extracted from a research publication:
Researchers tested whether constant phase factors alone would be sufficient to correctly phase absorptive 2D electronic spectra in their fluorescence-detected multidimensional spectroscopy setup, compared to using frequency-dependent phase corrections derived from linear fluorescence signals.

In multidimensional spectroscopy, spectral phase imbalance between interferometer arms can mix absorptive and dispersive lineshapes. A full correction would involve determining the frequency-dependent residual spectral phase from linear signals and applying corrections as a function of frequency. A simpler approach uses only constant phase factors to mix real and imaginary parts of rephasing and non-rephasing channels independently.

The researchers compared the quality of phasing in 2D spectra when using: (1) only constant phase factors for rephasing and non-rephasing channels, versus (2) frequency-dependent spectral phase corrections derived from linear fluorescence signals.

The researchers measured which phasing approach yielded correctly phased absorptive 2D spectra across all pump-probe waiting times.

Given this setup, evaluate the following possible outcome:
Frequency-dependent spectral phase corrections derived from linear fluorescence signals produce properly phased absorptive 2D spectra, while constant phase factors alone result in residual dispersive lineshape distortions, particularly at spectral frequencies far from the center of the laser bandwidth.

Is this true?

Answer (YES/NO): NO